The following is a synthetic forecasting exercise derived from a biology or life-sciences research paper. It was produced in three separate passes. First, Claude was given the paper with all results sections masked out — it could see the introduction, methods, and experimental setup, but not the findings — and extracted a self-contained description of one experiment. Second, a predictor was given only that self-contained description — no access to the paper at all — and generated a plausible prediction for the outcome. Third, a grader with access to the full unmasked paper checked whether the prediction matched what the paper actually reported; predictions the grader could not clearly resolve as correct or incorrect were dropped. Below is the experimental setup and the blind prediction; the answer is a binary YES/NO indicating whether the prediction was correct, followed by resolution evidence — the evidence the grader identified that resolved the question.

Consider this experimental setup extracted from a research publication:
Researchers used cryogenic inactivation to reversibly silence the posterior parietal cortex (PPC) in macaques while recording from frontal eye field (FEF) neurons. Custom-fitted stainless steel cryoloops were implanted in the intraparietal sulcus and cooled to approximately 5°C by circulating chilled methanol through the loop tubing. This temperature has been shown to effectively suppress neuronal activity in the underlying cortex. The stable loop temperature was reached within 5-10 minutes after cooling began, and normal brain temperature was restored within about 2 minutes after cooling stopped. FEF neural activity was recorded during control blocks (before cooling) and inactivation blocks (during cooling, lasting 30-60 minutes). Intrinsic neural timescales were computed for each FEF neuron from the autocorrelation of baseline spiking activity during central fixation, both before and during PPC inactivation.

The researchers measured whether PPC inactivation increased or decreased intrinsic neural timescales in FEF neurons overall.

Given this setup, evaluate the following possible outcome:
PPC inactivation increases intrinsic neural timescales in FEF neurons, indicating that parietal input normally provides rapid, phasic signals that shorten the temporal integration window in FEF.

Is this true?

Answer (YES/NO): YES